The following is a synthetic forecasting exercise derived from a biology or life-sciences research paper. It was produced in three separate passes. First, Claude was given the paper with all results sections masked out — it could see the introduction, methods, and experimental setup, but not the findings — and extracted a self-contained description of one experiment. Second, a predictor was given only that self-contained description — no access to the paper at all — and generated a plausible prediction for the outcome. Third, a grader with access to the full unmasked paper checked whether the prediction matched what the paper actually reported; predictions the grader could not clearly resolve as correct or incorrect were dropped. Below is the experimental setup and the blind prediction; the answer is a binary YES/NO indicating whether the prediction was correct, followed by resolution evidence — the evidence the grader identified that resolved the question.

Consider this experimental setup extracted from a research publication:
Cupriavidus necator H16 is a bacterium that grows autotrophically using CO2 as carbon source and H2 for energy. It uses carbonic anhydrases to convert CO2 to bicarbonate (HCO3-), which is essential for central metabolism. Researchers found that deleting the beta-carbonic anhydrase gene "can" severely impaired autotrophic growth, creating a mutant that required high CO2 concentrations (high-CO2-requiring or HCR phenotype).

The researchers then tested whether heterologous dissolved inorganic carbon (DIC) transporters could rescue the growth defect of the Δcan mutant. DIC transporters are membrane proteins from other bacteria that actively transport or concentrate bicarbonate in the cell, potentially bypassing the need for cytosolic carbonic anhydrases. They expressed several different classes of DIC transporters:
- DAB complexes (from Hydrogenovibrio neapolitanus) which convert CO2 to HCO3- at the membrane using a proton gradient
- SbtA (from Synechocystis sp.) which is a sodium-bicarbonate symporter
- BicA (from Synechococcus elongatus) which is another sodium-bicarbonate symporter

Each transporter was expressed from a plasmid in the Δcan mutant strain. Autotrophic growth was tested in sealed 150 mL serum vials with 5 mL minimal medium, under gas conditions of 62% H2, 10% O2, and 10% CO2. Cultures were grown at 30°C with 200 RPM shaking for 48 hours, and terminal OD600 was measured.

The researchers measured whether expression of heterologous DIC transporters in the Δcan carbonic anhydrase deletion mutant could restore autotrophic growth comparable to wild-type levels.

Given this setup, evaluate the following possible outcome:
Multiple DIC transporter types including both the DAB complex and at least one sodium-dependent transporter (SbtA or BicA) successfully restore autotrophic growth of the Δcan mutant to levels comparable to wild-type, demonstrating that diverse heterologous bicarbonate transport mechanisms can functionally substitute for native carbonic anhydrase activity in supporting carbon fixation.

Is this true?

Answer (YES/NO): YES